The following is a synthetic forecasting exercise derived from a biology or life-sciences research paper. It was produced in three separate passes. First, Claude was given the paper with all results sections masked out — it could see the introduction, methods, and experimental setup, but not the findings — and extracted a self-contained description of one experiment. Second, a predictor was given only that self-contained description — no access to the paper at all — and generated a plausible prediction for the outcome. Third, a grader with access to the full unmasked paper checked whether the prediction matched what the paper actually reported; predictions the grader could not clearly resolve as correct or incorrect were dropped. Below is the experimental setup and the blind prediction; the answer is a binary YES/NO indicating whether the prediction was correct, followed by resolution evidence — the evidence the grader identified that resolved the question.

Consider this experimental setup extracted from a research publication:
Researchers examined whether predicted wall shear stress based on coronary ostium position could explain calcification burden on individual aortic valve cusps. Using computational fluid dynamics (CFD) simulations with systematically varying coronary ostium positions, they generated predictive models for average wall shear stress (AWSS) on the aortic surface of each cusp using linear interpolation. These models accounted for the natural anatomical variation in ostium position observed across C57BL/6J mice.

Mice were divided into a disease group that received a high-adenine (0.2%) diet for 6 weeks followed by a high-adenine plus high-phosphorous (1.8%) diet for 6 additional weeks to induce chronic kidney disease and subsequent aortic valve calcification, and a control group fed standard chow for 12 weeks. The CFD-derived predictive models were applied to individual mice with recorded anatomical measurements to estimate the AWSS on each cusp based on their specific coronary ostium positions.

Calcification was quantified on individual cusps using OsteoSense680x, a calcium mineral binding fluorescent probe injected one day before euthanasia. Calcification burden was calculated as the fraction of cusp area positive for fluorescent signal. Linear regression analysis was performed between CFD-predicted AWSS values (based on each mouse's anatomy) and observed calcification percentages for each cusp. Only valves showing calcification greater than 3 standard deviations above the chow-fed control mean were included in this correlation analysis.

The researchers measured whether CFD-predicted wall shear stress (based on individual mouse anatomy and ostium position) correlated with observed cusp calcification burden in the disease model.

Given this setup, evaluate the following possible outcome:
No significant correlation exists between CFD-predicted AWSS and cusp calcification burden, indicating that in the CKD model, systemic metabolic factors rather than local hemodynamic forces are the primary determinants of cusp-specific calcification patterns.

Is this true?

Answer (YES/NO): NO